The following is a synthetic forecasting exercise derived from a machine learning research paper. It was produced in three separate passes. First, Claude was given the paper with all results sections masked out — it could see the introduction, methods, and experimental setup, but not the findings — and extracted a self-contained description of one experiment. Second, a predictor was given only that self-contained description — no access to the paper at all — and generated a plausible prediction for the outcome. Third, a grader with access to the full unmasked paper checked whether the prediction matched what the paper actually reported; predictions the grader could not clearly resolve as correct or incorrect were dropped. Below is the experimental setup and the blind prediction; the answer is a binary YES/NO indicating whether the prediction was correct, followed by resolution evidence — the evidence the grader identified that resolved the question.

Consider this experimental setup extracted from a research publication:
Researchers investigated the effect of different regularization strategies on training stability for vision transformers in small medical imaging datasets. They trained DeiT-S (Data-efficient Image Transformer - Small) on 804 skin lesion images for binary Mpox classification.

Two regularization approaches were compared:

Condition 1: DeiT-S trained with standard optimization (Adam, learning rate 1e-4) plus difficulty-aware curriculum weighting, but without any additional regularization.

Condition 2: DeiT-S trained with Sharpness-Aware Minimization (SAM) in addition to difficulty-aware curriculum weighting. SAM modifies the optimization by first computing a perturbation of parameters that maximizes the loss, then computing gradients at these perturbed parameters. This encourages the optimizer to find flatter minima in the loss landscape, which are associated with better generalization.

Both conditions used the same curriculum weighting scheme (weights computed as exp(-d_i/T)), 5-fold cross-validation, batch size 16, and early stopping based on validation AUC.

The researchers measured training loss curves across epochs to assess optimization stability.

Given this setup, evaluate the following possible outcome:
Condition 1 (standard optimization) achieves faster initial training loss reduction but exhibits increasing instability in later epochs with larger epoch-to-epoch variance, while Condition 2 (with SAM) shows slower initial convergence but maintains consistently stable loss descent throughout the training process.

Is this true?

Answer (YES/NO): NO